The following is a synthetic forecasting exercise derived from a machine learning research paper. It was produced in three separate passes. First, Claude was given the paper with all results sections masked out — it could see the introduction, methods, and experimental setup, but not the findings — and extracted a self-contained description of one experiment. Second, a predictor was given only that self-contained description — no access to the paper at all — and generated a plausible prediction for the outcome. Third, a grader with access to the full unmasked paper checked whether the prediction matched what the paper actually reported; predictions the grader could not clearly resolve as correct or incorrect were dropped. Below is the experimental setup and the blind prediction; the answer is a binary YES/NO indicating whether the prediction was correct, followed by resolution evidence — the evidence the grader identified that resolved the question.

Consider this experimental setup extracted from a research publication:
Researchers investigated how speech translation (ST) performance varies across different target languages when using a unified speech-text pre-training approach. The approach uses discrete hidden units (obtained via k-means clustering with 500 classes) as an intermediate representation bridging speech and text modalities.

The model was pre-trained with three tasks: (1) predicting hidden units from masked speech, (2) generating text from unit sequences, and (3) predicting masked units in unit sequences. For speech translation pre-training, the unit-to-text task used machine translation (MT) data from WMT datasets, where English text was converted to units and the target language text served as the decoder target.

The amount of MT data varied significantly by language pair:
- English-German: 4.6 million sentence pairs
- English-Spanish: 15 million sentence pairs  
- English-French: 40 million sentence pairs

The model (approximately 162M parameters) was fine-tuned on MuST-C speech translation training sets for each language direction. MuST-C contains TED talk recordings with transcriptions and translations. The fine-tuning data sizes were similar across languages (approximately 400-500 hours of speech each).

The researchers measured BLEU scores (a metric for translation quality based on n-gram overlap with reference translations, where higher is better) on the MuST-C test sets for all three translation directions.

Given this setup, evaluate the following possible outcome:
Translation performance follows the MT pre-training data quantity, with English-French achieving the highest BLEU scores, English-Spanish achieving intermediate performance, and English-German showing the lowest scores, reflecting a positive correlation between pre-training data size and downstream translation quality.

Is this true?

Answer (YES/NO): YES